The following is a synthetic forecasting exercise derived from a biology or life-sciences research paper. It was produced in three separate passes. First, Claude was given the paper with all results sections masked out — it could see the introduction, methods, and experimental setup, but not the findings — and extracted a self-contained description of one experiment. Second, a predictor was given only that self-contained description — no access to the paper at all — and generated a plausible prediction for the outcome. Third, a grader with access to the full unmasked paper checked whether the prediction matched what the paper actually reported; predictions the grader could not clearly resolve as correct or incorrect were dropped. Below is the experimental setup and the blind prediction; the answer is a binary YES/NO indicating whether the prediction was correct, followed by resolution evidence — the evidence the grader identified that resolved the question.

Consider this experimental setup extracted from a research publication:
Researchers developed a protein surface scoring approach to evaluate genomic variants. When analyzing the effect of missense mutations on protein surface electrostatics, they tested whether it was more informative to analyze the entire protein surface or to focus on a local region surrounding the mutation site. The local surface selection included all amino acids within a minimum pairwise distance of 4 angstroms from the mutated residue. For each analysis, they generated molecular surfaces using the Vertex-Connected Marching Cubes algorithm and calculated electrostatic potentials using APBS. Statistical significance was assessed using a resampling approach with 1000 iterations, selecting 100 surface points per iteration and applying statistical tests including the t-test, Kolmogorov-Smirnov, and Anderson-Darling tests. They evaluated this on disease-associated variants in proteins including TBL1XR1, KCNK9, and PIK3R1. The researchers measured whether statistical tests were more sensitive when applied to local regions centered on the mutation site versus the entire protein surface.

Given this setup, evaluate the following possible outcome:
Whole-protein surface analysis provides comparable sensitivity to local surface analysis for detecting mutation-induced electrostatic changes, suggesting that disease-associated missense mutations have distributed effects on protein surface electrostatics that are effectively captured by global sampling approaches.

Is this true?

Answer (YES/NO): NO